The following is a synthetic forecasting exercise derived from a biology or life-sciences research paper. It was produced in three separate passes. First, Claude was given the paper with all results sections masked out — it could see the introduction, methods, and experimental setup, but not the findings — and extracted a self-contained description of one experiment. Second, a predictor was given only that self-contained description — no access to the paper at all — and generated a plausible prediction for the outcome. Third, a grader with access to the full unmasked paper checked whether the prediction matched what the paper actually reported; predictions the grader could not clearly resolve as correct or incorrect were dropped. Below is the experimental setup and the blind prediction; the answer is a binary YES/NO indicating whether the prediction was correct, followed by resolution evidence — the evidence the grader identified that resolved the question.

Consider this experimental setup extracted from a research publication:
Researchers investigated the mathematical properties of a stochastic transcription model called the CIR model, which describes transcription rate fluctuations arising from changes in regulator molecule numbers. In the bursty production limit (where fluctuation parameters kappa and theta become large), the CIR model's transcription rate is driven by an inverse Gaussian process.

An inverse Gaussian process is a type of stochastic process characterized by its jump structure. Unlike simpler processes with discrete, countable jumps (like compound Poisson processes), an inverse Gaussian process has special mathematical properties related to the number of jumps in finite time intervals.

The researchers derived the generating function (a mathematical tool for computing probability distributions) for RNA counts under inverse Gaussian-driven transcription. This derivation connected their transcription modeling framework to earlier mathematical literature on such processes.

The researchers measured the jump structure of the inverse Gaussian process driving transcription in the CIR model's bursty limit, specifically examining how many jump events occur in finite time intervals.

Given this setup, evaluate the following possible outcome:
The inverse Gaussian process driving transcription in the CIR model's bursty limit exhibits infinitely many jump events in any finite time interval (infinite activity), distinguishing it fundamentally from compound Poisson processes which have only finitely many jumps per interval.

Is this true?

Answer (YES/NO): YES